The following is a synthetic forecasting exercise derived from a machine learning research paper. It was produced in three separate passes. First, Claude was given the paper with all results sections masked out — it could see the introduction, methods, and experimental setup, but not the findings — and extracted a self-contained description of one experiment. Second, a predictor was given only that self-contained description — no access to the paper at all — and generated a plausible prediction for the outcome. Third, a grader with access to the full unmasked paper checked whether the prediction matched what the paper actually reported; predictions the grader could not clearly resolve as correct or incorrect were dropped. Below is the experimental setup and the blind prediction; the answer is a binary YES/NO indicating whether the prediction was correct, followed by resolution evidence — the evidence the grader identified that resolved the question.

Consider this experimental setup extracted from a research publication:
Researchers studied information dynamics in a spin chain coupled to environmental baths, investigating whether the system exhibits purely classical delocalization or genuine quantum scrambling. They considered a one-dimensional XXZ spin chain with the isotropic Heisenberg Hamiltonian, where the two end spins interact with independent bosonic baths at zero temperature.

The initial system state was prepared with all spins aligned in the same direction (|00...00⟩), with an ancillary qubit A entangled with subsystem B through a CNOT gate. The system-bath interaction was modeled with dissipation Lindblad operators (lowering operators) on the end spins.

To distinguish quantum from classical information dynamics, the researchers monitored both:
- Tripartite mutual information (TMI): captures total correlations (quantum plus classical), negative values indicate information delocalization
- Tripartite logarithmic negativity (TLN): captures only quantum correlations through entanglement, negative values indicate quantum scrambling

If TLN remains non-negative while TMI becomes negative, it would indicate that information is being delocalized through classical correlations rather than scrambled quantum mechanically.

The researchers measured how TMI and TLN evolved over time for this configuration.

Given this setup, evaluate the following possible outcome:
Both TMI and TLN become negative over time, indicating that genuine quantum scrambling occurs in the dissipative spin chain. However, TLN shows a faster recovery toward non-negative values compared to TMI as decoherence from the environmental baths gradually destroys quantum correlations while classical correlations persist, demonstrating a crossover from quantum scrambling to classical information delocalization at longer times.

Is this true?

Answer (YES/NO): NO